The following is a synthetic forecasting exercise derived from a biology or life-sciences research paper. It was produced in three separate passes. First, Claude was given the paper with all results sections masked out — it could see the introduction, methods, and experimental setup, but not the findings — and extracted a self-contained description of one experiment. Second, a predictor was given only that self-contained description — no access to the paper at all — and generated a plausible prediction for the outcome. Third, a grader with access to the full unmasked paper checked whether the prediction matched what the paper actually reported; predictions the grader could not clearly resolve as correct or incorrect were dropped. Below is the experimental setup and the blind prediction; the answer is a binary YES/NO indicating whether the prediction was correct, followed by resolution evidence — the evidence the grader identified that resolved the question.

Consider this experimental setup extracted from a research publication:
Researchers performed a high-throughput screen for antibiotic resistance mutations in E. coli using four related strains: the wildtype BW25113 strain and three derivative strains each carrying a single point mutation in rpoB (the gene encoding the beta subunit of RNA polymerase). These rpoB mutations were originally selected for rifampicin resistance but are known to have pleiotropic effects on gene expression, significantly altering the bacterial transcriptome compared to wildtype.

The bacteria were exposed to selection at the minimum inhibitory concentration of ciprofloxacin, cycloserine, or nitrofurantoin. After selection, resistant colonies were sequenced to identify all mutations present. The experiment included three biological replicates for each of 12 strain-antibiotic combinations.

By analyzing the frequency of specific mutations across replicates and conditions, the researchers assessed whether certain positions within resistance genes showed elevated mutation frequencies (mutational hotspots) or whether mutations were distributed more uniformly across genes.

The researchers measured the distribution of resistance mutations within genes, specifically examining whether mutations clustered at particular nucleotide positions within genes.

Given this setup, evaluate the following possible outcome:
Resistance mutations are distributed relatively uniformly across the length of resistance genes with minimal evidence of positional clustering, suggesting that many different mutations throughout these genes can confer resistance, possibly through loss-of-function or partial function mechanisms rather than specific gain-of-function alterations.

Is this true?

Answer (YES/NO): NO